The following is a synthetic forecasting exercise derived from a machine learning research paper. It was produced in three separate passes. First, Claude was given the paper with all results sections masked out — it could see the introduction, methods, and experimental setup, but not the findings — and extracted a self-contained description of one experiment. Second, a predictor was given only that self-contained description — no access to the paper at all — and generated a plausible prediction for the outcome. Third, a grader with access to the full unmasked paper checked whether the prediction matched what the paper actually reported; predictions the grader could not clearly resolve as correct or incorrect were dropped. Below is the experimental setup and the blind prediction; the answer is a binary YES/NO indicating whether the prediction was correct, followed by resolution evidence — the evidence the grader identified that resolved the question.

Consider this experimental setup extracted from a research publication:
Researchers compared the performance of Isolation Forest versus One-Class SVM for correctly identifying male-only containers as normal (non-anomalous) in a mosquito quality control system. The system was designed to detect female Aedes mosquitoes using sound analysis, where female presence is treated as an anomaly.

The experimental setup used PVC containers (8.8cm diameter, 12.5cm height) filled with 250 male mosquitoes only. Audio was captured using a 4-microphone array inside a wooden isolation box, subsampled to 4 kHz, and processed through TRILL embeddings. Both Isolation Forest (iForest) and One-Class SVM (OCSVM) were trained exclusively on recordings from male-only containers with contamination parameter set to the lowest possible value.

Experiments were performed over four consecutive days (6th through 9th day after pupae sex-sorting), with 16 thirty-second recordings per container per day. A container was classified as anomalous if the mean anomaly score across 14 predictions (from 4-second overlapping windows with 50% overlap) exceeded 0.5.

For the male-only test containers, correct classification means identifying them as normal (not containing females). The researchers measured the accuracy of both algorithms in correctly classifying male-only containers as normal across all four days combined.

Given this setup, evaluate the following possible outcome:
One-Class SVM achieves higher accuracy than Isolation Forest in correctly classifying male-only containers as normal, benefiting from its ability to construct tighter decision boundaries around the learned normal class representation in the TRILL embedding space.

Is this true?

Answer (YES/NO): NO